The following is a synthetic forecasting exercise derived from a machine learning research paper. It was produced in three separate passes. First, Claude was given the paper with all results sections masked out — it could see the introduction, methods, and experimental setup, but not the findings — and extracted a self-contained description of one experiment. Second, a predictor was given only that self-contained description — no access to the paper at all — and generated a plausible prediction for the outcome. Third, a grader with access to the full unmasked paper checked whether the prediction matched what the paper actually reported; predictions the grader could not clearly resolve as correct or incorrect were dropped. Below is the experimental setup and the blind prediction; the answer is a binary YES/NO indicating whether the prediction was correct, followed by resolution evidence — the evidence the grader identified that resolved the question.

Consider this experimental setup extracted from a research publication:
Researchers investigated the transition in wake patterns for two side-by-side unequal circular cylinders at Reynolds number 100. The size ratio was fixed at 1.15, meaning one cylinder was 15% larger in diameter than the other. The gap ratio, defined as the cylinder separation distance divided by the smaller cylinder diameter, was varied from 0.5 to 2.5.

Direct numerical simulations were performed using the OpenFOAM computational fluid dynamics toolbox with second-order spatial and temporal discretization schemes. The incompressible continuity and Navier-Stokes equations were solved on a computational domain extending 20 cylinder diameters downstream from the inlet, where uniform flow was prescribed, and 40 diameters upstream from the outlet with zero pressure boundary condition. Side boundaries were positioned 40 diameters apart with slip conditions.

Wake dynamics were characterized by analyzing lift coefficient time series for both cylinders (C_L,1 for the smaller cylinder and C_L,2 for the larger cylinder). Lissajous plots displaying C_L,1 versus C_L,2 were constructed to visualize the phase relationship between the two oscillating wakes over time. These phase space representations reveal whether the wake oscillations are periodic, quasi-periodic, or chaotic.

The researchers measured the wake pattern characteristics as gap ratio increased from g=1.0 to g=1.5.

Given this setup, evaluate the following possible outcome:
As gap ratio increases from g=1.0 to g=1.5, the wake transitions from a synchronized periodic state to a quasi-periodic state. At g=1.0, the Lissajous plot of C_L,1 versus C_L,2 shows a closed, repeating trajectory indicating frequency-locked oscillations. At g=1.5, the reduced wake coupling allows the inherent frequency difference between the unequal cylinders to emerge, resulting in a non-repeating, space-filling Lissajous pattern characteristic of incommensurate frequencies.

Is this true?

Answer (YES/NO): NO